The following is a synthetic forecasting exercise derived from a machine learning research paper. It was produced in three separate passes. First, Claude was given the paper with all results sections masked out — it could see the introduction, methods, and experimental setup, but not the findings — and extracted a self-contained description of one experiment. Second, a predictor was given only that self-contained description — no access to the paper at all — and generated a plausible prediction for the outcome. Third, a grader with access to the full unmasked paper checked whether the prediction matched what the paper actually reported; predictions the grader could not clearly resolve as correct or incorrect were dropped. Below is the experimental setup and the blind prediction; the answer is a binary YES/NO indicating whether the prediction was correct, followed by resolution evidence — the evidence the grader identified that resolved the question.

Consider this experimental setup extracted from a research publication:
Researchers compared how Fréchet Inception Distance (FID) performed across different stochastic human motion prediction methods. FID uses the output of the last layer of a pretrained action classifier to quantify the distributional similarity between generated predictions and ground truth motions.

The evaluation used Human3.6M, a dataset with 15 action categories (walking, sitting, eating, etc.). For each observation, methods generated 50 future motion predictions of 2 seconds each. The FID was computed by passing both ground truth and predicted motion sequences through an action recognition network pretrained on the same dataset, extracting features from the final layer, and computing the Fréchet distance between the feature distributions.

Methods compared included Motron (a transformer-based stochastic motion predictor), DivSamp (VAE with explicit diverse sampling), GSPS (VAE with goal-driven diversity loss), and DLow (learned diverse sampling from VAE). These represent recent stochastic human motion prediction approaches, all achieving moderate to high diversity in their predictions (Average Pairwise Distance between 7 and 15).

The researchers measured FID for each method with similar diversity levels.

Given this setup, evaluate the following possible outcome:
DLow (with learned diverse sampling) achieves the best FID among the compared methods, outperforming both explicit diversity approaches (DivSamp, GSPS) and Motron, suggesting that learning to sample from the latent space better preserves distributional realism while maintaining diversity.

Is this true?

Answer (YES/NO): YES